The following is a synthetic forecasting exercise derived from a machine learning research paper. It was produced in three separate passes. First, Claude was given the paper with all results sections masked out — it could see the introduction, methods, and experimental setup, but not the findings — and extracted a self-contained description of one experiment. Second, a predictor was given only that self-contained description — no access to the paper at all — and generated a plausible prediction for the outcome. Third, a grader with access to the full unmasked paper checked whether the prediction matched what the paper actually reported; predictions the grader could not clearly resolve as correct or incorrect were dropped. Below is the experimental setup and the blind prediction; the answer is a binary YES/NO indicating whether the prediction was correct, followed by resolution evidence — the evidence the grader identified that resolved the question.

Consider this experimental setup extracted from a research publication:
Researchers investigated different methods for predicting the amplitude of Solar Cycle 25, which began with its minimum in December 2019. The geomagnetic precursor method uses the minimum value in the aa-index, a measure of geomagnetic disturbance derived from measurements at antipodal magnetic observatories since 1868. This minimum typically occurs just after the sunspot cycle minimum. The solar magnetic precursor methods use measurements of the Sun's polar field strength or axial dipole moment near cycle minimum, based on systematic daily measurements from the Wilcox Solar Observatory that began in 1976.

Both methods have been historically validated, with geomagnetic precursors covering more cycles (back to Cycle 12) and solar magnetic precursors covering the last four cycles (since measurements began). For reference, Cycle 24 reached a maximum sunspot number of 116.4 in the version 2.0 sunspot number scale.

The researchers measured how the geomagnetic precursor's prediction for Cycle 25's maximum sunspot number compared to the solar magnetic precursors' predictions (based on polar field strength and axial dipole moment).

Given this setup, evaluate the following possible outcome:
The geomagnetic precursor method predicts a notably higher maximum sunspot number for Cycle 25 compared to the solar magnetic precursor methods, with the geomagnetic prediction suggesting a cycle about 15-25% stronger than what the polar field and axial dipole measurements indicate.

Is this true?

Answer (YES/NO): NO